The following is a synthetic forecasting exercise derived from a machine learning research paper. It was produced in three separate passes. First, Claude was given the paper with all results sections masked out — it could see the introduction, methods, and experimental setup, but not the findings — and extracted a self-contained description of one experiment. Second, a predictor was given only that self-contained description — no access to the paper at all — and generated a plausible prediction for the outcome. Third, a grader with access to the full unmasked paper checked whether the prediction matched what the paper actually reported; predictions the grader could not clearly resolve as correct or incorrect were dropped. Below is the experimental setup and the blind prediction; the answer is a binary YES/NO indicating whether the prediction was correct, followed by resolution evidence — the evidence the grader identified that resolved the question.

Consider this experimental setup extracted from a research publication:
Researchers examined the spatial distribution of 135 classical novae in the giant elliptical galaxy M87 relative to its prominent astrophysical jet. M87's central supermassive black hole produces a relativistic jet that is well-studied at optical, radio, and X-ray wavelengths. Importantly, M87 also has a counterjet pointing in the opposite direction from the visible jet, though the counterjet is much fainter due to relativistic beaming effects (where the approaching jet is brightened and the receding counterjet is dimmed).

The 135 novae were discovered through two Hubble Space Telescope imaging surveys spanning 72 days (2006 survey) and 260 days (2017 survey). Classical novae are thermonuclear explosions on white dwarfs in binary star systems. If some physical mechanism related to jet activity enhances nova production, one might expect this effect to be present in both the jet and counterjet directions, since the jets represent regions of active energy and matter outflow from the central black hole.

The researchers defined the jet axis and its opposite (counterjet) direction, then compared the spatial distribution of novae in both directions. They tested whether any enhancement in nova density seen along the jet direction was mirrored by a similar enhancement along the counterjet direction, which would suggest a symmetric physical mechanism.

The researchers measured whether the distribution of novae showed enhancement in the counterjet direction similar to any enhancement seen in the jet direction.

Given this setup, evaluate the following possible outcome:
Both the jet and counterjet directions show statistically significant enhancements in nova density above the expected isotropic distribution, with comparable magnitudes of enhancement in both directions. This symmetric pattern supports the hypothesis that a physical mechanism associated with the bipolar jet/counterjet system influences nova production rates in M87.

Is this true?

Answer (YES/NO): NO